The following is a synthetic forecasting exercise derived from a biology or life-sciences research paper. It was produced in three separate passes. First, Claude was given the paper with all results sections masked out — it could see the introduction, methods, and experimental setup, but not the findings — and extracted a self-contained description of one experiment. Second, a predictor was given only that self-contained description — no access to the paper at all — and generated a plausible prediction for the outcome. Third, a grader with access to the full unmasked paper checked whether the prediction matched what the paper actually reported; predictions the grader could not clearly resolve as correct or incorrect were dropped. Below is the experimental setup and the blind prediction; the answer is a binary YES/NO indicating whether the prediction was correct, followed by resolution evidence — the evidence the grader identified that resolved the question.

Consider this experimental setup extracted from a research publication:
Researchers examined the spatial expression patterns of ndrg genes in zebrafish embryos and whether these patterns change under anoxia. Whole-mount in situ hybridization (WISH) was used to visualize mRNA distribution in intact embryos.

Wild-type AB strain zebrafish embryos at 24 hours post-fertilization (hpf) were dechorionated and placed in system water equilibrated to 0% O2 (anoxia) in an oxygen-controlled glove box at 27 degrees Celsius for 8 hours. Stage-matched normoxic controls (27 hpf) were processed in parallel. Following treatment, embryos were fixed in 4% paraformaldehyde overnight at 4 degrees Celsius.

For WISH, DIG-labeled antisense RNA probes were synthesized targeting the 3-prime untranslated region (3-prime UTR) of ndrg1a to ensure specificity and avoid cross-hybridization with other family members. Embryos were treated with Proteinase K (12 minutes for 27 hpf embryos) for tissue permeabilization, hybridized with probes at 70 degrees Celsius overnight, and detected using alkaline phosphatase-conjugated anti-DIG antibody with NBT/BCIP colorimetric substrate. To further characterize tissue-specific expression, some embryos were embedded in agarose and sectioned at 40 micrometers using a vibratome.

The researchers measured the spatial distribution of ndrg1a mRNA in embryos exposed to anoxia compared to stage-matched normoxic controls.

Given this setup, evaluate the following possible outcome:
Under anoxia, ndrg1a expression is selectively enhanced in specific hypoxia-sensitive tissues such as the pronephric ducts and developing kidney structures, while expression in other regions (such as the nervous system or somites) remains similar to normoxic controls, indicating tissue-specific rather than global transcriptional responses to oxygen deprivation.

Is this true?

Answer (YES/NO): NO